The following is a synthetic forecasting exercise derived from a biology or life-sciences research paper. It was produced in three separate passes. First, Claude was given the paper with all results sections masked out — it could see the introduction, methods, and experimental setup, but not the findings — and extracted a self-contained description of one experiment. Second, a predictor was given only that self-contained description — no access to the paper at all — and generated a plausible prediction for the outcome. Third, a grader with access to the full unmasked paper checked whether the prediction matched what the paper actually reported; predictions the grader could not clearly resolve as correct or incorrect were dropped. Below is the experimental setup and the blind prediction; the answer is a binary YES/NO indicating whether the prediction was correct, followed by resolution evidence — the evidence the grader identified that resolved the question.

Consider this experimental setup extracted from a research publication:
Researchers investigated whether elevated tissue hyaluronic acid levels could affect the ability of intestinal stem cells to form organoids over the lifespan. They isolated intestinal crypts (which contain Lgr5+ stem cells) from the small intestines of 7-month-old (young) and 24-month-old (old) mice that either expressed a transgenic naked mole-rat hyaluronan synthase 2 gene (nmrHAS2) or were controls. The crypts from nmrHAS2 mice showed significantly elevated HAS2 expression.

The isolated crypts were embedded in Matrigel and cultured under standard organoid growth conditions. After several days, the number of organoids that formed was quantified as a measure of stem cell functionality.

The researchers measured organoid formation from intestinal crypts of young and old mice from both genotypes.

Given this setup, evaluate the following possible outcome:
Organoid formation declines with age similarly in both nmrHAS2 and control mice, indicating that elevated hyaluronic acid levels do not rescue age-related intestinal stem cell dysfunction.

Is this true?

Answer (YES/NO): NO